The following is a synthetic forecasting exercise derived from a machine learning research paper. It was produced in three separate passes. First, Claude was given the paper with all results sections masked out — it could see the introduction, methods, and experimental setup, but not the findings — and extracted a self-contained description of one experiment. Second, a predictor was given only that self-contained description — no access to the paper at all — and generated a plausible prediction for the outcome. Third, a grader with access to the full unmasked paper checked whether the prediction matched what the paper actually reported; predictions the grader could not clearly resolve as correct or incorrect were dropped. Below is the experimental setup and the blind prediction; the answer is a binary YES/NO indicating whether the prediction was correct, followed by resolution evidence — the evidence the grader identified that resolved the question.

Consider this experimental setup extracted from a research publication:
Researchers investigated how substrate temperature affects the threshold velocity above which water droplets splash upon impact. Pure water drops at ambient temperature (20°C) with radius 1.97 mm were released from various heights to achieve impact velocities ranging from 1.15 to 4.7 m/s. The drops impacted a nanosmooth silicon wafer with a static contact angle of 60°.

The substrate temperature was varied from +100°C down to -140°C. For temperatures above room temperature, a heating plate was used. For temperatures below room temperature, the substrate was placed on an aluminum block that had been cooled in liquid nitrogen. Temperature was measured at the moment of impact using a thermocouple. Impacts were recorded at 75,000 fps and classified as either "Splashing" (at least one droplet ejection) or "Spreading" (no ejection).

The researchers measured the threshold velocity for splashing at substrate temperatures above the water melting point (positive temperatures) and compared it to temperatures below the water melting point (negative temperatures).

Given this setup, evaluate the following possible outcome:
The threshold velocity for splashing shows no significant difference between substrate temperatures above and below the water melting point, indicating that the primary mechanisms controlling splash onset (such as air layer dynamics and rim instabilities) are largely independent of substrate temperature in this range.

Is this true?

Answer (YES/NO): NO